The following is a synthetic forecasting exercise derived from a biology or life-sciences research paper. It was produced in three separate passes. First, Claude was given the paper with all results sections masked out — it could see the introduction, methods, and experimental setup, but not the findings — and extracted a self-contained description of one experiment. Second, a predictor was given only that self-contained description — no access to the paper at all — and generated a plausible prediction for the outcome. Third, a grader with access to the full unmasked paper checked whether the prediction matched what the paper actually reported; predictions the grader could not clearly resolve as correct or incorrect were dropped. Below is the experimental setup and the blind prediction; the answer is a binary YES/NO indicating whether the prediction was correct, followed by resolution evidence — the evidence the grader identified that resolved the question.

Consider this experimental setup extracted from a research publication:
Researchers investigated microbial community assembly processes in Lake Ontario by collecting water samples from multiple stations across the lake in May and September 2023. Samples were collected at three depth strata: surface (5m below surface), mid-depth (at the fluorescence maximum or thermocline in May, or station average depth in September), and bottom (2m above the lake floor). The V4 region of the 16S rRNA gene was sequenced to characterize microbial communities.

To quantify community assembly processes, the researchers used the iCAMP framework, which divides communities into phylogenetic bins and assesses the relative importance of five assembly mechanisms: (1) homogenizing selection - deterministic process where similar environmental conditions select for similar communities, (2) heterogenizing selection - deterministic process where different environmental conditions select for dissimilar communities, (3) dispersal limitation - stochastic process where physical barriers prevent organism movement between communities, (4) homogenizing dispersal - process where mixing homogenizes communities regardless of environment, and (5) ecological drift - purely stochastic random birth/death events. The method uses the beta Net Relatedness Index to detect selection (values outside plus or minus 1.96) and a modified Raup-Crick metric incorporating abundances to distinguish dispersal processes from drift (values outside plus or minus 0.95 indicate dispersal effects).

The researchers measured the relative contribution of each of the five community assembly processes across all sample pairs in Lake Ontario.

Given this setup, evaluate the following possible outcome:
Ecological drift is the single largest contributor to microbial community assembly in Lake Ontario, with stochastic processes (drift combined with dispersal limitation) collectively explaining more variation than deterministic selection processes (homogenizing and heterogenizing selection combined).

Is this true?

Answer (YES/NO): NO